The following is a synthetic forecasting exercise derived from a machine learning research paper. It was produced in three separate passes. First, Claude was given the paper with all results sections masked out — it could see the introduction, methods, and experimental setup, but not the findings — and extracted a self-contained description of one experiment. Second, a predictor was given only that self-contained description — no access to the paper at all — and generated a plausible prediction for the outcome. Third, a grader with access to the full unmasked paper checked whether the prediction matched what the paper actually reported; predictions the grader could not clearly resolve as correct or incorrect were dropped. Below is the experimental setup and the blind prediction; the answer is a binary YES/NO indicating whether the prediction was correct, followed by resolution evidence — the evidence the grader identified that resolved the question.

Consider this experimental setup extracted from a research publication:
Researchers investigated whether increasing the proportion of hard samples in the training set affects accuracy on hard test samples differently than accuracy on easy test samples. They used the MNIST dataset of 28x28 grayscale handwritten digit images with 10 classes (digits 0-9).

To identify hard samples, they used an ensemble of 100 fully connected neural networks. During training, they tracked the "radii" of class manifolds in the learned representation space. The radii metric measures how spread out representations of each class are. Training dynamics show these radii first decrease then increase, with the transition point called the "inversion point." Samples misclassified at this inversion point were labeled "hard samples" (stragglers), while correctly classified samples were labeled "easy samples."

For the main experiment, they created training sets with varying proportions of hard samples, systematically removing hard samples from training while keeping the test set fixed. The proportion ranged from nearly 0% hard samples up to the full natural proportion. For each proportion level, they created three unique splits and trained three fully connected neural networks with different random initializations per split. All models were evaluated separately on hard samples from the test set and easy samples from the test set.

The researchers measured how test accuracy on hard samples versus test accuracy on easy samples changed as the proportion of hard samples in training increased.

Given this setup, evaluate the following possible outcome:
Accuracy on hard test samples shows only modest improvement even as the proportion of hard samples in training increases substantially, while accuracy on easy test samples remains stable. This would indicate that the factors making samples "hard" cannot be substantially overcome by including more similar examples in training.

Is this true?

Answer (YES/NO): YES